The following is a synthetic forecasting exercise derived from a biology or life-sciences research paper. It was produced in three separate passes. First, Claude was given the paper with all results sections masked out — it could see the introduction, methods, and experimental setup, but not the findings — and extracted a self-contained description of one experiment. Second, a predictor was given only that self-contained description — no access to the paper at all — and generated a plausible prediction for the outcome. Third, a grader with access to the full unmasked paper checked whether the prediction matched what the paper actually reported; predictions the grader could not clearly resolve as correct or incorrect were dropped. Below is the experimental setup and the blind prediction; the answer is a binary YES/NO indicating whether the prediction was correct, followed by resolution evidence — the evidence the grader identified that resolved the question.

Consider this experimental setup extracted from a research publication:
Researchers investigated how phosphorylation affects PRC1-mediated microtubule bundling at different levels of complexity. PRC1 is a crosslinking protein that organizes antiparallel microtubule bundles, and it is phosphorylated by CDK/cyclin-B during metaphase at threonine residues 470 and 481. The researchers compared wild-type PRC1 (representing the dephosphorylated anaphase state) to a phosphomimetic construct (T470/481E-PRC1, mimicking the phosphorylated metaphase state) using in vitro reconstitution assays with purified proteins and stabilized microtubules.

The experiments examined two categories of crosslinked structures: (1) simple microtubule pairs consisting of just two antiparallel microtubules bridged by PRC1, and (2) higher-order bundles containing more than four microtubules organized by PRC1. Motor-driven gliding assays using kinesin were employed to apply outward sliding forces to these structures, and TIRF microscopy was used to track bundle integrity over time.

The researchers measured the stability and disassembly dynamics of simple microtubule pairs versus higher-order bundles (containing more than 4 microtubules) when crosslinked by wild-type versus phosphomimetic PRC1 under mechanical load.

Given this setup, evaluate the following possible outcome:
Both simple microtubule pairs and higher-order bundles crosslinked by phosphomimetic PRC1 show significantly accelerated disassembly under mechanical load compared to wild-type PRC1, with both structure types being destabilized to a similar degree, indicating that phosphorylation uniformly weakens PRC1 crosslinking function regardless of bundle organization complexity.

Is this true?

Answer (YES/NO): NO